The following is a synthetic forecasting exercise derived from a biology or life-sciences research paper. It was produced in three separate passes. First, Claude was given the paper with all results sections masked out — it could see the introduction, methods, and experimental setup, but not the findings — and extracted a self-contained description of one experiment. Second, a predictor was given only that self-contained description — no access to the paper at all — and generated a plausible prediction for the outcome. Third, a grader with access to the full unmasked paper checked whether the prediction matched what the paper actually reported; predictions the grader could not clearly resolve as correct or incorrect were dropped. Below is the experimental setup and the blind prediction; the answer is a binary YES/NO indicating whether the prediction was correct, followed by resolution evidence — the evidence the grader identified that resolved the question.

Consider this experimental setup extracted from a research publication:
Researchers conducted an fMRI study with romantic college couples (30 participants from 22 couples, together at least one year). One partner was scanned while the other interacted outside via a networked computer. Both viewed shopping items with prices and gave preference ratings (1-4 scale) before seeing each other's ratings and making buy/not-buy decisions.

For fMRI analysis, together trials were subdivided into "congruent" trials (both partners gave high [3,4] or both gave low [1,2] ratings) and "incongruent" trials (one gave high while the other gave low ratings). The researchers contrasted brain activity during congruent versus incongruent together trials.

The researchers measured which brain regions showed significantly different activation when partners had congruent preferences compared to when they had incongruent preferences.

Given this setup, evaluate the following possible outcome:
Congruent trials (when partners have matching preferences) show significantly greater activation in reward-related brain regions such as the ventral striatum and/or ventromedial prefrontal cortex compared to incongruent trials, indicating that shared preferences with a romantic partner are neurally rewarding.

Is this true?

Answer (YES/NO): NO